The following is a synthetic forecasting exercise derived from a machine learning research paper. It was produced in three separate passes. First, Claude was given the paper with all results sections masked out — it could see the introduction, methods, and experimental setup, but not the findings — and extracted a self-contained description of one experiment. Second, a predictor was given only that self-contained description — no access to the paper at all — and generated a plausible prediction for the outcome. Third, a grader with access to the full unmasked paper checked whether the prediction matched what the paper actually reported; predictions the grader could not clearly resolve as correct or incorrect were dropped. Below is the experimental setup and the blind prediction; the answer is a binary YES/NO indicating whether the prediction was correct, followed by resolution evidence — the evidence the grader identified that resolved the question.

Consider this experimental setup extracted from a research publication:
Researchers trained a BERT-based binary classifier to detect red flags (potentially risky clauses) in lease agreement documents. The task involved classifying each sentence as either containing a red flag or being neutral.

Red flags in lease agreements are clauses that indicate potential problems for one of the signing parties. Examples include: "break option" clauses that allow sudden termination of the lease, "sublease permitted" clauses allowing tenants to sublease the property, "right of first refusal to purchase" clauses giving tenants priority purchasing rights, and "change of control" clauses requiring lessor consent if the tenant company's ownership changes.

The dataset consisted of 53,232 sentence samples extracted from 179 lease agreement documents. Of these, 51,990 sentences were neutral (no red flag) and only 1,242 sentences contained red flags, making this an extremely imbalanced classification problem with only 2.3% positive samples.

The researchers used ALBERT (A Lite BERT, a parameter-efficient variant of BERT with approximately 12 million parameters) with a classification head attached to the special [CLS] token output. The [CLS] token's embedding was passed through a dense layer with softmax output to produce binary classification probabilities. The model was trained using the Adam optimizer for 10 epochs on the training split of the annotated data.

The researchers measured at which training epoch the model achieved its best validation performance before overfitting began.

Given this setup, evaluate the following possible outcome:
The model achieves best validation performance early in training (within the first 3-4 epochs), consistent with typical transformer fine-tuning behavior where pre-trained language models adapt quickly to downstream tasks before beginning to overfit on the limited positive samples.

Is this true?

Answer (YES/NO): YES